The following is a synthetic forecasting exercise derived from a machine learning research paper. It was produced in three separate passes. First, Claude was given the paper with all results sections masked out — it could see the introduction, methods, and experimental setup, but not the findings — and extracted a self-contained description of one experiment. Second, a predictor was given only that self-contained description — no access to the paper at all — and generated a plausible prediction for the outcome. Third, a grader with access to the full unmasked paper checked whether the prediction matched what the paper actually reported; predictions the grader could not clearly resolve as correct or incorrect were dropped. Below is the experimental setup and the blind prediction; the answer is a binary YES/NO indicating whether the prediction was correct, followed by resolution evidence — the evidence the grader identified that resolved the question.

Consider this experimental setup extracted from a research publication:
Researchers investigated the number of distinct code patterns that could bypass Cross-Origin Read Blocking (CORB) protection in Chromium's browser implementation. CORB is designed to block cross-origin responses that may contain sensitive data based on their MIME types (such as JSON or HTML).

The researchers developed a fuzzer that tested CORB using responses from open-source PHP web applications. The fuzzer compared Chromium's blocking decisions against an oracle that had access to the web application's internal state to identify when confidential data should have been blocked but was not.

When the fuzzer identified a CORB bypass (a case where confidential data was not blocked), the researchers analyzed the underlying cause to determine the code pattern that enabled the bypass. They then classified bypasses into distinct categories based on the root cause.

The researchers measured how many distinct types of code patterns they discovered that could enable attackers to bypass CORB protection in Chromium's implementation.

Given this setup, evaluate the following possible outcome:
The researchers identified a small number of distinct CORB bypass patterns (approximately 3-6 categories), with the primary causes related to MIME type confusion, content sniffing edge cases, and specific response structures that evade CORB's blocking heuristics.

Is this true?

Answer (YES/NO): YES